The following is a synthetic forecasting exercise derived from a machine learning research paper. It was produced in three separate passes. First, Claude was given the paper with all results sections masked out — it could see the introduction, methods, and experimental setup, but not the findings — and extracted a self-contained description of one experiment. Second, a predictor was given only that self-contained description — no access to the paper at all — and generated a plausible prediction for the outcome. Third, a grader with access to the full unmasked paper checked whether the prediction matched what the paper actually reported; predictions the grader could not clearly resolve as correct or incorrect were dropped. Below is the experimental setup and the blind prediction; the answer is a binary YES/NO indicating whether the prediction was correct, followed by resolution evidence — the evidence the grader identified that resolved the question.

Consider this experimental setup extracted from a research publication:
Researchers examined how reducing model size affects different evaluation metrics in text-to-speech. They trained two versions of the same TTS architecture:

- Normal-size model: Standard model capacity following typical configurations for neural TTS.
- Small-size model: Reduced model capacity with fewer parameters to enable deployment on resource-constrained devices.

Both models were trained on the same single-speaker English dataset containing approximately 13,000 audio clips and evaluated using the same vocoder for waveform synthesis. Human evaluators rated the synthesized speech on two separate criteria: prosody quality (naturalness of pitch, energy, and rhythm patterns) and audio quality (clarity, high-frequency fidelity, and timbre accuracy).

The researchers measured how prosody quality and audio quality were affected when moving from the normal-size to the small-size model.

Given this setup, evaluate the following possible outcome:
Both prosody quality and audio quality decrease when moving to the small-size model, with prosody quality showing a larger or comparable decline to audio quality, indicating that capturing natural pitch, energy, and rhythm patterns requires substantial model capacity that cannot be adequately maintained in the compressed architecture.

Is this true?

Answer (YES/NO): NO